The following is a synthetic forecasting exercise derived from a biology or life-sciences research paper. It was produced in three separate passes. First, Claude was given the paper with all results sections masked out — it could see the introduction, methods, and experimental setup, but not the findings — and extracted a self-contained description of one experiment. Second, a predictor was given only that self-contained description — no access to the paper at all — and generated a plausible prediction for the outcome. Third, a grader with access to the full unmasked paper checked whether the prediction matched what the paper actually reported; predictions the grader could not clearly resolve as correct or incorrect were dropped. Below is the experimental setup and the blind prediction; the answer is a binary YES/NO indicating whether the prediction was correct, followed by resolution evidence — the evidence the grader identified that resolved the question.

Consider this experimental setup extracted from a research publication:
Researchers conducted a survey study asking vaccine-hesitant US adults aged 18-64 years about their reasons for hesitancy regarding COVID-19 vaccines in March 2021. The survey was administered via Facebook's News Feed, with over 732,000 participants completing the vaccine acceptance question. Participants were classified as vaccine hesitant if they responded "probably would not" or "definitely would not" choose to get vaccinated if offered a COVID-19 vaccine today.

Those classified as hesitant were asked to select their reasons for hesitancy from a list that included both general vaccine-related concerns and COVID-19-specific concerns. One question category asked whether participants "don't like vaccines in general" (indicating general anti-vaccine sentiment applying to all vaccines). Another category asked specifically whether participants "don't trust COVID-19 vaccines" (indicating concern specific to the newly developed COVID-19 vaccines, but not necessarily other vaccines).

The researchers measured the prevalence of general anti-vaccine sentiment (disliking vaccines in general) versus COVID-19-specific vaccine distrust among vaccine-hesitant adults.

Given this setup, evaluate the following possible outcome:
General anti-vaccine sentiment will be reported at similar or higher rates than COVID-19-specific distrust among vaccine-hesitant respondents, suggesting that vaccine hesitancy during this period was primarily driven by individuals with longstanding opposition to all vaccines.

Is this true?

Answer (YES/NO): NO